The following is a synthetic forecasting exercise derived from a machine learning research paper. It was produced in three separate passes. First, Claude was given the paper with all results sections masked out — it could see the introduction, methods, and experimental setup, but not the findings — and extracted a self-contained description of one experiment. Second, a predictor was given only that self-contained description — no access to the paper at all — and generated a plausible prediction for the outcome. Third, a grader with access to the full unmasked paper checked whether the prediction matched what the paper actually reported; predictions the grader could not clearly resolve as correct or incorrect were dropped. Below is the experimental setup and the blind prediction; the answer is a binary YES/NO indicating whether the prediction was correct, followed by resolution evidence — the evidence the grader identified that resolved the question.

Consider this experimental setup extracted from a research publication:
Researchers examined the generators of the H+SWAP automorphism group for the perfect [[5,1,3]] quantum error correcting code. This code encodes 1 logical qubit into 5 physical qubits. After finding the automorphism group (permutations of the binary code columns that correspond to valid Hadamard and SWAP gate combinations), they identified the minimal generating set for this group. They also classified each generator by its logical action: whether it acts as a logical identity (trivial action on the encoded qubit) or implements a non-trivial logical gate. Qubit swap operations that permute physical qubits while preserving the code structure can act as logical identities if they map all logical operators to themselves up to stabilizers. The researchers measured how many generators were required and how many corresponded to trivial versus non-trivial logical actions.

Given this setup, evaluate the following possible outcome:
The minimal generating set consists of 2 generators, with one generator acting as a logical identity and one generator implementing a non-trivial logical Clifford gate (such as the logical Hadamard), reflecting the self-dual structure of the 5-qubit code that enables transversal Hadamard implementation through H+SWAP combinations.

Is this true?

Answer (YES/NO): NO